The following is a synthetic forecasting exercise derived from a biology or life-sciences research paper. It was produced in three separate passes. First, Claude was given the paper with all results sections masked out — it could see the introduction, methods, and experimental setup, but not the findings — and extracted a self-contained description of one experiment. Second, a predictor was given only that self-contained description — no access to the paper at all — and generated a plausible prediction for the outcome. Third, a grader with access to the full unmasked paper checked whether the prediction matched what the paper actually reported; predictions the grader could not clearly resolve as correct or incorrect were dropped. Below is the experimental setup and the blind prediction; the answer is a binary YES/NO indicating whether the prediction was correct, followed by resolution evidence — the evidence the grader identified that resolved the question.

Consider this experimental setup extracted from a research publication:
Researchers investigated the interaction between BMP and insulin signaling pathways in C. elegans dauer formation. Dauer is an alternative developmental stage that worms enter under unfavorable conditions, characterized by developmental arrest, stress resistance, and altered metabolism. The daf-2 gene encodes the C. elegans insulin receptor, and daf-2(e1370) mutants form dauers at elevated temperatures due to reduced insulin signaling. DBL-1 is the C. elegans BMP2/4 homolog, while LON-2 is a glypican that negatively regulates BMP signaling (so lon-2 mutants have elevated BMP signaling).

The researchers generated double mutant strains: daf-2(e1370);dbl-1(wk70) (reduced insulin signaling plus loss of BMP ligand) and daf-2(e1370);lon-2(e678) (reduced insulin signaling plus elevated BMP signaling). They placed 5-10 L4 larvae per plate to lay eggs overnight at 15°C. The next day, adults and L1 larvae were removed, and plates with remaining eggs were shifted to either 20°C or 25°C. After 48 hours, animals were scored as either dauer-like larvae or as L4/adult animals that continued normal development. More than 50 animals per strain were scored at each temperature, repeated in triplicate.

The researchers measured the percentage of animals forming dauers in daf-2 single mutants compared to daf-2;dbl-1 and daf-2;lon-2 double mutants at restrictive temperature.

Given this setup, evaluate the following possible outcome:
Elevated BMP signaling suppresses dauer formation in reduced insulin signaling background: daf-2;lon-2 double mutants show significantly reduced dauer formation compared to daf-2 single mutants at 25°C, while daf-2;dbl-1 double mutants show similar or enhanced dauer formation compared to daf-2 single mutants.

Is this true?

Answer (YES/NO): NO